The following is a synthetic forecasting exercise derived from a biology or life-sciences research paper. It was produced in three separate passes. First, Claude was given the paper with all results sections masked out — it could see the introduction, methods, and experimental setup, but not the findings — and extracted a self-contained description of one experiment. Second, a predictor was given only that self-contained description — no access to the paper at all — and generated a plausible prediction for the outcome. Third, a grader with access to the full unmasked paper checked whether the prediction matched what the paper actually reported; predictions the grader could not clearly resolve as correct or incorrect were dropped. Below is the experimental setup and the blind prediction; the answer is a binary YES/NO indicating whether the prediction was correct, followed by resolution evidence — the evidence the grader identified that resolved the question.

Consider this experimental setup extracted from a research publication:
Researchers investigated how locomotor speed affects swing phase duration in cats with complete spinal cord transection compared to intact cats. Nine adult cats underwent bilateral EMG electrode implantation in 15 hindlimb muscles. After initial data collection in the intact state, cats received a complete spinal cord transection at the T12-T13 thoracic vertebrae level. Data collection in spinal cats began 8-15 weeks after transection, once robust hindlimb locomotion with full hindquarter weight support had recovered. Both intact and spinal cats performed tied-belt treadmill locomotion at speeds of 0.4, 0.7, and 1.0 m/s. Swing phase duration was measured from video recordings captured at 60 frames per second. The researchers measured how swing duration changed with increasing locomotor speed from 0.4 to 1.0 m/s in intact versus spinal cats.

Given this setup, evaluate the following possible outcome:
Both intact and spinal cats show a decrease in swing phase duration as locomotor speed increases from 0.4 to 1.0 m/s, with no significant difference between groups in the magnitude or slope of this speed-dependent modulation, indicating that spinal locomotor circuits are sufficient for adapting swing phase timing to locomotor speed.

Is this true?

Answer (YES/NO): NO